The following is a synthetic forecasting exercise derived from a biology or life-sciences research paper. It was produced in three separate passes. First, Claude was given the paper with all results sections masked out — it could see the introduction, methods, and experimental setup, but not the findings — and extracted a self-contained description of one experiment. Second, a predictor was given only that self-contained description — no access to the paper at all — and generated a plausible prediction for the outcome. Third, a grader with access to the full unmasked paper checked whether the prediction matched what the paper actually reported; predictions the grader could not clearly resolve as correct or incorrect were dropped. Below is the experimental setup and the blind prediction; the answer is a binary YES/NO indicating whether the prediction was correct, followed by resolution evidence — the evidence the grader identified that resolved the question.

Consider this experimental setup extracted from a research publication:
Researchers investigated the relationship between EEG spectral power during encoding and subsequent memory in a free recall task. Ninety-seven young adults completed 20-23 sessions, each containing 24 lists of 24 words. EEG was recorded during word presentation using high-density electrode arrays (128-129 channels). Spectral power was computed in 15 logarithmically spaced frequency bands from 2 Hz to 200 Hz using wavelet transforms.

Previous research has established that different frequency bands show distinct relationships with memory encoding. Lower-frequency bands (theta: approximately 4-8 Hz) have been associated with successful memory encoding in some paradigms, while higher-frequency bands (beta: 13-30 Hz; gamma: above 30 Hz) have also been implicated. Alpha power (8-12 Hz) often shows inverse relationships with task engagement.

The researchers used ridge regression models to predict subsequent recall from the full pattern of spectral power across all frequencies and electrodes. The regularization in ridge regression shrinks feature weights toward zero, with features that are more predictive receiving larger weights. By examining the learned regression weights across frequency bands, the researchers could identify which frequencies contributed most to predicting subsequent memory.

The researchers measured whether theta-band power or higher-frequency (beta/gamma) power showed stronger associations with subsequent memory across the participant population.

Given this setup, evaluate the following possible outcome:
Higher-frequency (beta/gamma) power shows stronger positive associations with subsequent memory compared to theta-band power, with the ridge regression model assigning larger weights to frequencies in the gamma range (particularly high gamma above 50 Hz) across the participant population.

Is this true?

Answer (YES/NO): NO